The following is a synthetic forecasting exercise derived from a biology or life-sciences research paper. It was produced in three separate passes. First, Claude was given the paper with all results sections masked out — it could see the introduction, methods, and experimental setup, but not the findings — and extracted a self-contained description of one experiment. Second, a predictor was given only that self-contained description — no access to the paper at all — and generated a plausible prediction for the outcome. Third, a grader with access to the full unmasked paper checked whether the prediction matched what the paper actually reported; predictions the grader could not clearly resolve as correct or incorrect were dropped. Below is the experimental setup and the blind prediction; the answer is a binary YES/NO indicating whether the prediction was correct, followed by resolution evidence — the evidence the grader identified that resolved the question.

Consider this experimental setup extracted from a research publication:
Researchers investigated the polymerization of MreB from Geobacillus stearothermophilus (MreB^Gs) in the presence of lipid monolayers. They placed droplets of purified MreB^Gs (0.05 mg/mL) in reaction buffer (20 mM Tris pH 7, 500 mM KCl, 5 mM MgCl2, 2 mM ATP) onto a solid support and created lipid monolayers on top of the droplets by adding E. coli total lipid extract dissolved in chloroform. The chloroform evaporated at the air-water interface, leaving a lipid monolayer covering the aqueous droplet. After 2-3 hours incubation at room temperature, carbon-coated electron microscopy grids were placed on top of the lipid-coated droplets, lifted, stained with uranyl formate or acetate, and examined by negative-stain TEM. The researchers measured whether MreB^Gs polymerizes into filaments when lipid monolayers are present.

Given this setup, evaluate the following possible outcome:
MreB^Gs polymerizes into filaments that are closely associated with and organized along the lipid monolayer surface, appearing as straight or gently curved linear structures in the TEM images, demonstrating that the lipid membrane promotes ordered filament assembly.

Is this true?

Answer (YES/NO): YES